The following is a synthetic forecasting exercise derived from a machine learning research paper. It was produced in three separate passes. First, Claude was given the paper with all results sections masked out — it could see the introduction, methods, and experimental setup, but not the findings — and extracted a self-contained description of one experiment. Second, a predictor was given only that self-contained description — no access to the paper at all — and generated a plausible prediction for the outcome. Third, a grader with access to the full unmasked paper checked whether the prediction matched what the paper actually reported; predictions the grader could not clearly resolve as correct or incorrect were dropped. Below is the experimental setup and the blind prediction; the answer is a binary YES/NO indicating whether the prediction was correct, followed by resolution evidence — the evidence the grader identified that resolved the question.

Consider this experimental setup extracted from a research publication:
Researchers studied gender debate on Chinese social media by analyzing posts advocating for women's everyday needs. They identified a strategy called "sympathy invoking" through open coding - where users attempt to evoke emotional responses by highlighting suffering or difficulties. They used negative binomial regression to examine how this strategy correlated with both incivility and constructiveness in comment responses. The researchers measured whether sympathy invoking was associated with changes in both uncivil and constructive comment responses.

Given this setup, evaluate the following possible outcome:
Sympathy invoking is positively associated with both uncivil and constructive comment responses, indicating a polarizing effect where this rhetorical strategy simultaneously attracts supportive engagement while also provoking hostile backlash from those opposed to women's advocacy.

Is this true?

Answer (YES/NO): YES